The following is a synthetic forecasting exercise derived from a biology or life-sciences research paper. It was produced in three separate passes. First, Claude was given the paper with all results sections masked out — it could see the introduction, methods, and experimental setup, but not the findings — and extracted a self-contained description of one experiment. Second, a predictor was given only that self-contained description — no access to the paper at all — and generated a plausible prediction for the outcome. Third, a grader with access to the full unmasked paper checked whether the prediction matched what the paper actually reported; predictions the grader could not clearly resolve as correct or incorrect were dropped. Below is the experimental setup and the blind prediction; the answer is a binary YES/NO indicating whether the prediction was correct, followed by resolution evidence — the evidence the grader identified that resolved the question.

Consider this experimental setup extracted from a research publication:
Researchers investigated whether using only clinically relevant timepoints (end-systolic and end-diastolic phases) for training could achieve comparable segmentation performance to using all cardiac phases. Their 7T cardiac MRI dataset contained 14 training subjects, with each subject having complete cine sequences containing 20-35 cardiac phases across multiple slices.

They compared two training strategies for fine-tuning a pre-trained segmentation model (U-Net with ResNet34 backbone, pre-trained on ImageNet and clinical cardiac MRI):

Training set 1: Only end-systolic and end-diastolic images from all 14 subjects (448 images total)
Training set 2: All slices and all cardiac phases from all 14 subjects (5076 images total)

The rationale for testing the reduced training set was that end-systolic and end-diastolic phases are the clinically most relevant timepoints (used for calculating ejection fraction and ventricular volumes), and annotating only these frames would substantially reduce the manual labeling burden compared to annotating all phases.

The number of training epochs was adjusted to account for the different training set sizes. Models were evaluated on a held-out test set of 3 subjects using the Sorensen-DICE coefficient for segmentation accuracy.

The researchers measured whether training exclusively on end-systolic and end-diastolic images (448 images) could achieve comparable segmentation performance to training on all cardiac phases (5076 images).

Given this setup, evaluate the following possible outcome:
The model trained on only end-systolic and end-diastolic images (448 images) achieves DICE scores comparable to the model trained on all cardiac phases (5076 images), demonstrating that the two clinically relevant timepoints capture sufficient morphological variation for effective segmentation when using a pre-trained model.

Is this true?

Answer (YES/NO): YES